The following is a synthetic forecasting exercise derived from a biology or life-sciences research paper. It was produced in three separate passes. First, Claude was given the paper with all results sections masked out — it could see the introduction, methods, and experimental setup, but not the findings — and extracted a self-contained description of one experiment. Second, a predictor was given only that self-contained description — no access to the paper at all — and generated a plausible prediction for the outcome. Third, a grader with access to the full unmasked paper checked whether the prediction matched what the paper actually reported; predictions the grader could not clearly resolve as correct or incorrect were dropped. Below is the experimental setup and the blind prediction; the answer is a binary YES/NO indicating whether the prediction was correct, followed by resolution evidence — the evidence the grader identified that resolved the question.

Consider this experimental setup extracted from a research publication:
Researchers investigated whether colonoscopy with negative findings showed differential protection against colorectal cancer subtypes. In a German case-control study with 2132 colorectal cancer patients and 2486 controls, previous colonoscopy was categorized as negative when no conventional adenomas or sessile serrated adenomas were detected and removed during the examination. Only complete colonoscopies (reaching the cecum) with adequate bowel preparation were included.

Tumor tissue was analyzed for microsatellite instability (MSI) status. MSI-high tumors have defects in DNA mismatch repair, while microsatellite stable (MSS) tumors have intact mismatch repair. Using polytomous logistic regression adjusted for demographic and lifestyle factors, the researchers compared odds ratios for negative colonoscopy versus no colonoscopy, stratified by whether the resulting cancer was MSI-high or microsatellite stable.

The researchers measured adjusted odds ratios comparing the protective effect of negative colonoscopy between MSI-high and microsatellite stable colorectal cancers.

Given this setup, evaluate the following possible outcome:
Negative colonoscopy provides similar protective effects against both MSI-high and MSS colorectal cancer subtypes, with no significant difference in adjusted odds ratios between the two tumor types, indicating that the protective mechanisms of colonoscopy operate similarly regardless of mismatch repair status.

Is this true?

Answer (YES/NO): NO